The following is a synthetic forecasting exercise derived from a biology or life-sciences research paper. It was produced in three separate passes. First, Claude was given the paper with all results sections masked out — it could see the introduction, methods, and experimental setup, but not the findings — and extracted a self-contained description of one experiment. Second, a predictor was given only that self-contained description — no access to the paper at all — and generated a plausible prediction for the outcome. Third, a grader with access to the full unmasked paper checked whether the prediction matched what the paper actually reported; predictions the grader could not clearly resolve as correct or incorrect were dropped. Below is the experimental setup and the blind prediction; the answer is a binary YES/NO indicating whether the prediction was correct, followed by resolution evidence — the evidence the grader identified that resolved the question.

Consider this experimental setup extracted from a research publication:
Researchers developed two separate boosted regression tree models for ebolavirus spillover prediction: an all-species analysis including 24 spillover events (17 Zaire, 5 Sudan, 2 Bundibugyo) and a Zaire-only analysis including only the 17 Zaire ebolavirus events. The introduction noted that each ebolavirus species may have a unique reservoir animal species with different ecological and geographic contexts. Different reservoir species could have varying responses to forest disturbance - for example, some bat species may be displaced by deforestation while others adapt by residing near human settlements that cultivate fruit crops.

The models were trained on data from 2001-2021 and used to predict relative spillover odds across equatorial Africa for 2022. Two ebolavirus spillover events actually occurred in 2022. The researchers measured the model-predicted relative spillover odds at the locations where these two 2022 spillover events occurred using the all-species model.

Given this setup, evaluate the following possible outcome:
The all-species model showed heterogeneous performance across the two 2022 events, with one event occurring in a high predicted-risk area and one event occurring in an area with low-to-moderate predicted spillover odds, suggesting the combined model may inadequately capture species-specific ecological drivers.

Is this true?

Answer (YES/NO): NO